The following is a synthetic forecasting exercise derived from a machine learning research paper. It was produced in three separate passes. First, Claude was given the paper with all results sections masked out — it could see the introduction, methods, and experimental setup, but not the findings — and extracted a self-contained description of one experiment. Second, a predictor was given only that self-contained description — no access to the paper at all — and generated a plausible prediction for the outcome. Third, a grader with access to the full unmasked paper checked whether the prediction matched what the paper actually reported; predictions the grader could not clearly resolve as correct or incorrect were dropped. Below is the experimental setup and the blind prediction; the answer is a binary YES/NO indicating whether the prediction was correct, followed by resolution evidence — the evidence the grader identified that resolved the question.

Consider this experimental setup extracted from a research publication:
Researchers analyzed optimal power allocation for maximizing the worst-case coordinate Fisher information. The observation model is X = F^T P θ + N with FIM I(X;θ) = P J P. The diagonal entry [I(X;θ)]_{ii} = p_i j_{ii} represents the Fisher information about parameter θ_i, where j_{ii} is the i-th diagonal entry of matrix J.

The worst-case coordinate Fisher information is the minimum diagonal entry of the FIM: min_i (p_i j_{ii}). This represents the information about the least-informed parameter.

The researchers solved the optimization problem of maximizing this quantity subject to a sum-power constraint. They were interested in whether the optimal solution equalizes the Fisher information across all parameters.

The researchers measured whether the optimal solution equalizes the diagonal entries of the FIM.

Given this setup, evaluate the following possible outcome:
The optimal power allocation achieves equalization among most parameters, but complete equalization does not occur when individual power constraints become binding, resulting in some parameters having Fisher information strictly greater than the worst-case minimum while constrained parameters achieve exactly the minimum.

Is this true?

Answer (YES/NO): NO